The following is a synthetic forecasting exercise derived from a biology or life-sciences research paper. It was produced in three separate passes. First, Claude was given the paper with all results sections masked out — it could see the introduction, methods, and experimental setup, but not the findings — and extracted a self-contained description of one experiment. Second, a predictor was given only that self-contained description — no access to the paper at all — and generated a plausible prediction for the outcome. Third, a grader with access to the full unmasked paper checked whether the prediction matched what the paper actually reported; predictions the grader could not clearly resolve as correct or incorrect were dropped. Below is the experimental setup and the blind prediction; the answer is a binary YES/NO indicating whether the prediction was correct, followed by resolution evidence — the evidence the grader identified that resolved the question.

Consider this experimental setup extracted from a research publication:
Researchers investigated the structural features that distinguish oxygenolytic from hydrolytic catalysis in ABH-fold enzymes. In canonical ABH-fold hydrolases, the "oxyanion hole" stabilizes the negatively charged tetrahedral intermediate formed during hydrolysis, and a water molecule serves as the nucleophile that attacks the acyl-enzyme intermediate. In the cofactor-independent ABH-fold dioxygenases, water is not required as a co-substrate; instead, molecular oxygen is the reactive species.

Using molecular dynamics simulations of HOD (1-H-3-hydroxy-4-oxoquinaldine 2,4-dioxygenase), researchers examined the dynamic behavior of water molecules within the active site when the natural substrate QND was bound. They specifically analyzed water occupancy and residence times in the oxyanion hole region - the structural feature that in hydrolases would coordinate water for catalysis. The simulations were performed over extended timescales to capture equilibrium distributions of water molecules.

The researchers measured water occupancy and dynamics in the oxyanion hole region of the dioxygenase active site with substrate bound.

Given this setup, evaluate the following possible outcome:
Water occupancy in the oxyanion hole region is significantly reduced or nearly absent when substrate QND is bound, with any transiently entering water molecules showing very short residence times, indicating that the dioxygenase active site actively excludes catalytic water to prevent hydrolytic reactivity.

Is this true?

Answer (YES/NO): NO